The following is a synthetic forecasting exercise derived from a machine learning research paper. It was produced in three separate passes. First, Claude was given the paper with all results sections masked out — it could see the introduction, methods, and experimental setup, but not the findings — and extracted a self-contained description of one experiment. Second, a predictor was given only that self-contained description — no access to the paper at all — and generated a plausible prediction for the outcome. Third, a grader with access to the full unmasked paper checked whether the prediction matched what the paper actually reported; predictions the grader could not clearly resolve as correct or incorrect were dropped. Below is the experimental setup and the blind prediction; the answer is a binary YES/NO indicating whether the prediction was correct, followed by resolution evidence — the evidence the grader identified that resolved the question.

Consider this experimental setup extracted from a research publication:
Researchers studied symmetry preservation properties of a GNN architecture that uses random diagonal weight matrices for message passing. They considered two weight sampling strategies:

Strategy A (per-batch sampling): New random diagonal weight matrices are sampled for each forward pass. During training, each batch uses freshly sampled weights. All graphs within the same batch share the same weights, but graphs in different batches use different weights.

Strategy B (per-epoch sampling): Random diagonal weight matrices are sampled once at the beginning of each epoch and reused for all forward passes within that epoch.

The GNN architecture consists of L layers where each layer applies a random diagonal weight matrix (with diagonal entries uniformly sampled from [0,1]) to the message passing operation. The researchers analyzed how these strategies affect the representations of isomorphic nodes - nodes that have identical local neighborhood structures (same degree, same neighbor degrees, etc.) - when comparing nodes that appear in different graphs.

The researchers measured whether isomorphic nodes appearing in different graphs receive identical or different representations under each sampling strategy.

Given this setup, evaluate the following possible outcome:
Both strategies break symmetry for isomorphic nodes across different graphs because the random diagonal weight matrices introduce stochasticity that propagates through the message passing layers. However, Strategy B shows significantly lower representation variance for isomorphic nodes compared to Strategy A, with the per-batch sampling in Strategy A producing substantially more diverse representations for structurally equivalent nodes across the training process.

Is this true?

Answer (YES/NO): NO